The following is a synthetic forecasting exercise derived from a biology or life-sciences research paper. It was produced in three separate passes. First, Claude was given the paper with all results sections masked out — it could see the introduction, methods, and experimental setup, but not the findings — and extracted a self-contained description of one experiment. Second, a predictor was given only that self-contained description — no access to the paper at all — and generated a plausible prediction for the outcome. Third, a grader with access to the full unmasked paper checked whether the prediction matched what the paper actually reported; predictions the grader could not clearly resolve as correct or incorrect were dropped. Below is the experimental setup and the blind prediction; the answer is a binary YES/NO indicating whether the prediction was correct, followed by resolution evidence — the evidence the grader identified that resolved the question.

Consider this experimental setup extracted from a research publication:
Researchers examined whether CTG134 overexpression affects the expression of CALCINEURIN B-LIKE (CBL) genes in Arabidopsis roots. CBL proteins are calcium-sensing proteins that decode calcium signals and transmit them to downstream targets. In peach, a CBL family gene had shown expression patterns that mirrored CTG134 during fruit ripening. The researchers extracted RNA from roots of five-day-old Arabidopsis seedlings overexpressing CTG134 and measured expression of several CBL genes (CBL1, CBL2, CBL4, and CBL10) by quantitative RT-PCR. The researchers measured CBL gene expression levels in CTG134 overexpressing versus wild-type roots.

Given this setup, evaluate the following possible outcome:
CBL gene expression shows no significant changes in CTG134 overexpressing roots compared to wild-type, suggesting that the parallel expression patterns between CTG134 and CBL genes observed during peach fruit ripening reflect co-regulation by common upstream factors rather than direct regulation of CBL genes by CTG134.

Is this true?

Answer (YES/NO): NO